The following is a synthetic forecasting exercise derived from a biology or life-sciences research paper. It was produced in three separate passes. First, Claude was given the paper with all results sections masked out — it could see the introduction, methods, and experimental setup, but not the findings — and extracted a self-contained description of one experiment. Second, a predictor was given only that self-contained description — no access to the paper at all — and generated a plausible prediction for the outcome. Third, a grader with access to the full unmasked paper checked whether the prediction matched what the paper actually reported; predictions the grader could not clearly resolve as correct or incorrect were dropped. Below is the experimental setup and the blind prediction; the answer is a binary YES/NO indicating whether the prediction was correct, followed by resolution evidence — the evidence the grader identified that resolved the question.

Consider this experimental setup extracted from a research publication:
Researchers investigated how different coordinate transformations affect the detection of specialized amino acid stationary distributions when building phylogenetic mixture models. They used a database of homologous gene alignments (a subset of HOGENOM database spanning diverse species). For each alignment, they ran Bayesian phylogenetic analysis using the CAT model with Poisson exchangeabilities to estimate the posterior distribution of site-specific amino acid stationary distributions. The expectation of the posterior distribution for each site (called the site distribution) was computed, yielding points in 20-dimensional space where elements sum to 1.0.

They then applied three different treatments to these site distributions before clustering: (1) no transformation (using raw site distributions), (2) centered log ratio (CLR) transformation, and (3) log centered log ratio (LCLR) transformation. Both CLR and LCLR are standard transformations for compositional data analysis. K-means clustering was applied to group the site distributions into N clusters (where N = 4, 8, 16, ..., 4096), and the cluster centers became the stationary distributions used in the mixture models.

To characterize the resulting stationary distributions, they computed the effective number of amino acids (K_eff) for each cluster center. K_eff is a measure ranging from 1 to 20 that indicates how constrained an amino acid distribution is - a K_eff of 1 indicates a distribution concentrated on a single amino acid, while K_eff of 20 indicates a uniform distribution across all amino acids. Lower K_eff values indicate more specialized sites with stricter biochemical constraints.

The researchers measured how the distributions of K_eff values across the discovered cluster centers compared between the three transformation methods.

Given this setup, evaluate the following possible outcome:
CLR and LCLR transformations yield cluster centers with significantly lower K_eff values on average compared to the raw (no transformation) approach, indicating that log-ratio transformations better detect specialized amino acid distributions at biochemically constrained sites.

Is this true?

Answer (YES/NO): NO